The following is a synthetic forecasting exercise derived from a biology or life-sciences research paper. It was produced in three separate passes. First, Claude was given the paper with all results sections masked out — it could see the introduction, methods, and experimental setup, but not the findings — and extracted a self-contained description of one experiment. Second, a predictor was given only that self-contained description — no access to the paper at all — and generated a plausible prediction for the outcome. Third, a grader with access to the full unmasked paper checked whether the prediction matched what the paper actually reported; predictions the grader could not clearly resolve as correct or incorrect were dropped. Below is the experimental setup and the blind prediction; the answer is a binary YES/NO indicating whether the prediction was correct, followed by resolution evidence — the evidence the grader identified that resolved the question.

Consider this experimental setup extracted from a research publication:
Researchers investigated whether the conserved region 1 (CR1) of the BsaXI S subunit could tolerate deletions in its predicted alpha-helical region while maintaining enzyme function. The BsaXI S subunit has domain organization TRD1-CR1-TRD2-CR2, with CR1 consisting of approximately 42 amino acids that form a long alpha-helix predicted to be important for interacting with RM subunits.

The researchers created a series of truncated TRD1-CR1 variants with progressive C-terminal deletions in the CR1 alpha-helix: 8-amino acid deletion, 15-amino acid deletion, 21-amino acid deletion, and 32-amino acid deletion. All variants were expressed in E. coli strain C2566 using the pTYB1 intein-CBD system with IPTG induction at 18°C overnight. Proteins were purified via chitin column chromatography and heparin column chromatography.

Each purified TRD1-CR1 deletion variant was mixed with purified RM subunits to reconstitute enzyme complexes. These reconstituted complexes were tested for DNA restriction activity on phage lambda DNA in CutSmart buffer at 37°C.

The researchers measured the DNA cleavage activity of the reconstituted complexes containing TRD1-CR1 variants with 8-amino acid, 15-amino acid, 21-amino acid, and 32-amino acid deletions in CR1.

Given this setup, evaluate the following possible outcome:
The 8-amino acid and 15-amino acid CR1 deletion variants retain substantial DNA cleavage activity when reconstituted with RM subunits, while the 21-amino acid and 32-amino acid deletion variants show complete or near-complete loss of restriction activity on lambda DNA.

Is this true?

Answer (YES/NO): NO